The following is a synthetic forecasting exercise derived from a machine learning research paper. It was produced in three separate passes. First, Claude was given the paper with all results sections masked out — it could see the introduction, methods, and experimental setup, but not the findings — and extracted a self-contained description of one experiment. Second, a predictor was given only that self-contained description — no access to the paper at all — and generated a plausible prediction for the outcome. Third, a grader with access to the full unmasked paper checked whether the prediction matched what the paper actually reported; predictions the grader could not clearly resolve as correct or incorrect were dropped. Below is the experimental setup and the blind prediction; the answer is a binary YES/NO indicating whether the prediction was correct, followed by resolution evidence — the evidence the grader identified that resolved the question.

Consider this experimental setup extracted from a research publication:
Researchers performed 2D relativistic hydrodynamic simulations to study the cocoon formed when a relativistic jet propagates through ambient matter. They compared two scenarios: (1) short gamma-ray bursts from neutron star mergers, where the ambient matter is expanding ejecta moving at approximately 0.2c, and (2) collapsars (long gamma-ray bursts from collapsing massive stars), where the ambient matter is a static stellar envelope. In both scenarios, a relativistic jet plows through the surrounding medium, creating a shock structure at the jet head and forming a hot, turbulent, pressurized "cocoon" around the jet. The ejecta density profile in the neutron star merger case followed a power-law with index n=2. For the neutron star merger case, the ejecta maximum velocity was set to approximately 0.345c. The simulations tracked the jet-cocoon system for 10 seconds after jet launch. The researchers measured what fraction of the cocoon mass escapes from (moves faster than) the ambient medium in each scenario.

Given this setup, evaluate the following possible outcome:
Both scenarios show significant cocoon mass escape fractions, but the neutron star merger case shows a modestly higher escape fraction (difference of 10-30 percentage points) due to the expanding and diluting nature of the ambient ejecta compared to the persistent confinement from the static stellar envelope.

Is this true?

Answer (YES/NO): NO